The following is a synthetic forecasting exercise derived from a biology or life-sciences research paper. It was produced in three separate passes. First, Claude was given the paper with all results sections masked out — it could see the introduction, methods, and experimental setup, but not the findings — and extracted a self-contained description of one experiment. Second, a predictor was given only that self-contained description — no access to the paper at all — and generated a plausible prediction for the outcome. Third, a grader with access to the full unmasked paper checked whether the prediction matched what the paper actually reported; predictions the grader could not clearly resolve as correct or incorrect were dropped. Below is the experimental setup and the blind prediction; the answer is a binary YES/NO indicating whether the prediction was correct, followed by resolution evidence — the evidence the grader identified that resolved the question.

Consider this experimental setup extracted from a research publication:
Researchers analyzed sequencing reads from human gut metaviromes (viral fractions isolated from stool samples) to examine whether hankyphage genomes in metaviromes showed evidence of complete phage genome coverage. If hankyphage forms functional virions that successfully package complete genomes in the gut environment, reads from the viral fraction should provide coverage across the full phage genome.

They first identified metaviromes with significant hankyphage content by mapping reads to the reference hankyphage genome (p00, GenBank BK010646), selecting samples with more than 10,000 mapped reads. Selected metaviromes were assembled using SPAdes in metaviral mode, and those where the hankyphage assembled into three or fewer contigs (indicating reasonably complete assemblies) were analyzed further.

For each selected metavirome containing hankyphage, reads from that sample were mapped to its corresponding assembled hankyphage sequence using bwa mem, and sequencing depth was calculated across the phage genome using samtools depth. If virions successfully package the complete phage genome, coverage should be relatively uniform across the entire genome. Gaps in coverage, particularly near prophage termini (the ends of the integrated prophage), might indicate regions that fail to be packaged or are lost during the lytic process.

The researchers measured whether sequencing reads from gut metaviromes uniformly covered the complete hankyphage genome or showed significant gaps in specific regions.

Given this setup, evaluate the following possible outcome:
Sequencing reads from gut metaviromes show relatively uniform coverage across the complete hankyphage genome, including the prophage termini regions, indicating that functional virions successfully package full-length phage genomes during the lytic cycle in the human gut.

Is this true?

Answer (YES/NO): YES